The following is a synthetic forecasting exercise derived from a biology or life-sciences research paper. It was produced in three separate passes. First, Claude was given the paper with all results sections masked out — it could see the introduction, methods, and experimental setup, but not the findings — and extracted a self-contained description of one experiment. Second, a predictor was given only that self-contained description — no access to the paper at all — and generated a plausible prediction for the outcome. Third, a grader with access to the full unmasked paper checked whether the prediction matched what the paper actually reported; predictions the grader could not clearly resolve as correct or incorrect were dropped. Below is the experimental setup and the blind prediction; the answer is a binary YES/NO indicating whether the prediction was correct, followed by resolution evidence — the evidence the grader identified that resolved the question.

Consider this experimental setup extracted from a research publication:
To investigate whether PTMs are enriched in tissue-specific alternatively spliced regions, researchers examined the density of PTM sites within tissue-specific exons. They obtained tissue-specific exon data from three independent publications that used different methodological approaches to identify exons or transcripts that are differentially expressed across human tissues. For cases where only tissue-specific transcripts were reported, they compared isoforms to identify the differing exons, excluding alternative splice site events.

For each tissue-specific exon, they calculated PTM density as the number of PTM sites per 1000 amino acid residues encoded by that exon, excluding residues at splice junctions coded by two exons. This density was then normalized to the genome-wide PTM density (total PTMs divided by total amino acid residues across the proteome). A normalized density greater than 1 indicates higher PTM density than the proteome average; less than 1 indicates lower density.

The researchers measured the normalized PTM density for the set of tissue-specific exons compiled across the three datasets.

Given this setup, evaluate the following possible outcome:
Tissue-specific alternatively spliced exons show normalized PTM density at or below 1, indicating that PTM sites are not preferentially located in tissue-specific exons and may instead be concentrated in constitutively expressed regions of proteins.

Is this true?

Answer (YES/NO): NO